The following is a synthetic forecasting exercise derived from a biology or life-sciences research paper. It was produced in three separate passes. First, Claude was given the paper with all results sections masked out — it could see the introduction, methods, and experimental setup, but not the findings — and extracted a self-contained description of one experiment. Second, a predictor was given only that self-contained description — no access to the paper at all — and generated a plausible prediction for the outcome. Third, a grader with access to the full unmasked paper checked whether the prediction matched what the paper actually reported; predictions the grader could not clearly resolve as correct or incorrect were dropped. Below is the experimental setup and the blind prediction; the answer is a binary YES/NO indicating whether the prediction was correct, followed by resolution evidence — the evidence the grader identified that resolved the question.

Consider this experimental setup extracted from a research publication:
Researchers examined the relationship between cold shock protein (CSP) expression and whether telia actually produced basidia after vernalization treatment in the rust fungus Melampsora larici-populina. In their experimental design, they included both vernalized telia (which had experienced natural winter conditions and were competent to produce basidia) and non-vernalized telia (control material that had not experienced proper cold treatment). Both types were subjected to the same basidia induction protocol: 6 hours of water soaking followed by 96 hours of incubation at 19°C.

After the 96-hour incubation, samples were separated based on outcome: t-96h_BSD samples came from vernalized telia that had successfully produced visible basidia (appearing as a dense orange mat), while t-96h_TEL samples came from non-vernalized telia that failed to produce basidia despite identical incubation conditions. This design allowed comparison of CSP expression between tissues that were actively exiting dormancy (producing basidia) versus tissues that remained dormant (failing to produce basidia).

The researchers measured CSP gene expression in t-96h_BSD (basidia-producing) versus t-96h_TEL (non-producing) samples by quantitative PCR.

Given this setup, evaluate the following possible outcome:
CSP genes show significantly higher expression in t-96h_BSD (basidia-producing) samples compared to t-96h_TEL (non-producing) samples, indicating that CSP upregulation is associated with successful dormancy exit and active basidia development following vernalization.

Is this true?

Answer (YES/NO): YES